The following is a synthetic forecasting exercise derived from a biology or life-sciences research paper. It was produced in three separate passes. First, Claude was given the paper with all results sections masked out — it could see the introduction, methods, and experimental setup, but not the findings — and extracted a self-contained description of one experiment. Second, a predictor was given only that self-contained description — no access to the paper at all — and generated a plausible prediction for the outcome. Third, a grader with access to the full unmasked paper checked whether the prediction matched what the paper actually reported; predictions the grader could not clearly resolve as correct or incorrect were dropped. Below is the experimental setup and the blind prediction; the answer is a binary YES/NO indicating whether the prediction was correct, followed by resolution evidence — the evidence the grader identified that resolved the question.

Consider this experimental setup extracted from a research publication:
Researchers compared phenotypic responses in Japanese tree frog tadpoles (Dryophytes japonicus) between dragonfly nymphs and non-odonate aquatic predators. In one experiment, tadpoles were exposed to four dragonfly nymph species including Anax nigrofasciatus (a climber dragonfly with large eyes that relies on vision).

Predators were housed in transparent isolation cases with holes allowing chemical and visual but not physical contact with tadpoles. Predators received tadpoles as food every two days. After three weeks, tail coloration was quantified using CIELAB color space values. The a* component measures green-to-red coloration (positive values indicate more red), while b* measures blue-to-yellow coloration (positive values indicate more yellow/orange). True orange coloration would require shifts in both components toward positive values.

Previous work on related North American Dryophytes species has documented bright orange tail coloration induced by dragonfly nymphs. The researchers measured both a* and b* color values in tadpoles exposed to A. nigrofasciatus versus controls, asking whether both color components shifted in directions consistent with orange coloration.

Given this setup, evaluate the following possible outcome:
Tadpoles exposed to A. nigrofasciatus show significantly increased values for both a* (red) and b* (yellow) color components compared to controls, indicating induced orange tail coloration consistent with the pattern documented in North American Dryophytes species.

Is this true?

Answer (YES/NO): NO